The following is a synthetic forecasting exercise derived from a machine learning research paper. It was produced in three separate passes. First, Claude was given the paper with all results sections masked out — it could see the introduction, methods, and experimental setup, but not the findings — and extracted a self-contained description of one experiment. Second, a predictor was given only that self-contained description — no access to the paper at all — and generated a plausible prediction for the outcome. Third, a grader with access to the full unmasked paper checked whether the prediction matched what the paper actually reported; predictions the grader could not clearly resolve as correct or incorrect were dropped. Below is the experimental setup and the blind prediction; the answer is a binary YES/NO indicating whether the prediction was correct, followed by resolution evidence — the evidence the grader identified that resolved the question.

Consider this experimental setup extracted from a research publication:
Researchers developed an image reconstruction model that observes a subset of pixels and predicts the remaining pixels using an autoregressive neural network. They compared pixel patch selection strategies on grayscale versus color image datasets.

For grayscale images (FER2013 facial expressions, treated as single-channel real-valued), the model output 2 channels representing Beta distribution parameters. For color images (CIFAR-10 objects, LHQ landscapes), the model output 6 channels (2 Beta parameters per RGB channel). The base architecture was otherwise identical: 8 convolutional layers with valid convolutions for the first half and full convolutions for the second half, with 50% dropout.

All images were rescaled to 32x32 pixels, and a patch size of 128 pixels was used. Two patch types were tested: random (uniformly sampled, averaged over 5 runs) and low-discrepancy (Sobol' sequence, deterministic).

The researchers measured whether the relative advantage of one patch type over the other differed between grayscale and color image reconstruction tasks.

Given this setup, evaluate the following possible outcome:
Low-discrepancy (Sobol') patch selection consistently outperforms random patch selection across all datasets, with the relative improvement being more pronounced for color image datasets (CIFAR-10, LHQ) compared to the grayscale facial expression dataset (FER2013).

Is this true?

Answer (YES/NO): NO